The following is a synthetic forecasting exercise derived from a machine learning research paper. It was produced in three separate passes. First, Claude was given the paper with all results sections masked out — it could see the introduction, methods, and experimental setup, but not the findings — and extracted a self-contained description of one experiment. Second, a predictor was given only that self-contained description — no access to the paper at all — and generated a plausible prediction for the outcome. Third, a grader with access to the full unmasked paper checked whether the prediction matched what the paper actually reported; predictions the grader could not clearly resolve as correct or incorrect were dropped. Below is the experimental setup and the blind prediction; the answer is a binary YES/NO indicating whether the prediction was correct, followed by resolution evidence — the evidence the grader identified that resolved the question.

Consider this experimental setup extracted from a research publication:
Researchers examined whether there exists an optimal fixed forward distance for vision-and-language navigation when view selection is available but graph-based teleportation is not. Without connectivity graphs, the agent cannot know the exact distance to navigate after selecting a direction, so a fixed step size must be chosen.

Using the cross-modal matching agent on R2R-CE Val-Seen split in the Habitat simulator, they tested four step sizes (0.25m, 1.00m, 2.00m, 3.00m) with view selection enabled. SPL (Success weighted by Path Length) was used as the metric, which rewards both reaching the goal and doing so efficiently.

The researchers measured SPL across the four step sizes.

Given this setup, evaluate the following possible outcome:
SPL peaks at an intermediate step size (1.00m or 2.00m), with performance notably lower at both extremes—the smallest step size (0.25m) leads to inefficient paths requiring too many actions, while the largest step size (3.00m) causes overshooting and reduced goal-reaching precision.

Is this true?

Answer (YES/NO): NO